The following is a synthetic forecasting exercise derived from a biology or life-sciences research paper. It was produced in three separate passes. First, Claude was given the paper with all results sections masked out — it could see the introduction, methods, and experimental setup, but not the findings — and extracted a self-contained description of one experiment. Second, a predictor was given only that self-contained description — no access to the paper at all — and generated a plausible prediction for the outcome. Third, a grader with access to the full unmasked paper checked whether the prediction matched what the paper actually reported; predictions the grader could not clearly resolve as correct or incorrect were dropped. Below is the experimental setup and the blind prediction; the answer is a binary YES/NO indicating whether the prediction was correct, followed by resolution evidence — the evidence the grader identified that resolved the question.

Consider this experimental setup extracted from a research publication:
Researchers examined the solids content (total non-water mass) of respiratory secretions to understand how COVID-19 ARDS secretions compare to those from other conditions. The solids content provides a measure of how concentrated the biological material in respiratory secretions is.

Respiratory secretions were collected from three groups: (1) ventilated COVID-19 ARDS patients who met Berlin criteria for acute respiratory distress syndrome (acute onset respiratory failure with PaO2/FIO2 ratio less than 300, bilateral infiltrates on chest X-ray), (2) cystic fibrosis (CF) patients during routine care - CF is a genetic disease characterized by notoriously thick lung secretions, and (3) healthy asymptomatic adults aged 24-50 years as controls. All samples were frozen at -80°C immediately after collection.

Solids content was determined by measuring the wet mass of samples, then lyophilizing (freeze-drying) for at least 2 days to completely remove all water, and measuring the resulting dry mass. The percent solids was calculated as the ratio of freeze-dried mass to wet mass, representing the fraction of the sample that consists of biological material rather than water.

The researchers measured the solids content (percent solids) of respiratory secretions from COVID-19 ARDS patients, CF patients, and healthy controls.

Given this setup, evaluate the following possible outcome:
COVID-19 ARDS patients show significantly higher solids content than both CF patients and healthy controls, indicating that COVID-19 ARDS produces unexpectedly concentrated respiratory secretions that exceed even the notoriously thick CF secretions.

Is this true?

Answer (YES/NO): NO